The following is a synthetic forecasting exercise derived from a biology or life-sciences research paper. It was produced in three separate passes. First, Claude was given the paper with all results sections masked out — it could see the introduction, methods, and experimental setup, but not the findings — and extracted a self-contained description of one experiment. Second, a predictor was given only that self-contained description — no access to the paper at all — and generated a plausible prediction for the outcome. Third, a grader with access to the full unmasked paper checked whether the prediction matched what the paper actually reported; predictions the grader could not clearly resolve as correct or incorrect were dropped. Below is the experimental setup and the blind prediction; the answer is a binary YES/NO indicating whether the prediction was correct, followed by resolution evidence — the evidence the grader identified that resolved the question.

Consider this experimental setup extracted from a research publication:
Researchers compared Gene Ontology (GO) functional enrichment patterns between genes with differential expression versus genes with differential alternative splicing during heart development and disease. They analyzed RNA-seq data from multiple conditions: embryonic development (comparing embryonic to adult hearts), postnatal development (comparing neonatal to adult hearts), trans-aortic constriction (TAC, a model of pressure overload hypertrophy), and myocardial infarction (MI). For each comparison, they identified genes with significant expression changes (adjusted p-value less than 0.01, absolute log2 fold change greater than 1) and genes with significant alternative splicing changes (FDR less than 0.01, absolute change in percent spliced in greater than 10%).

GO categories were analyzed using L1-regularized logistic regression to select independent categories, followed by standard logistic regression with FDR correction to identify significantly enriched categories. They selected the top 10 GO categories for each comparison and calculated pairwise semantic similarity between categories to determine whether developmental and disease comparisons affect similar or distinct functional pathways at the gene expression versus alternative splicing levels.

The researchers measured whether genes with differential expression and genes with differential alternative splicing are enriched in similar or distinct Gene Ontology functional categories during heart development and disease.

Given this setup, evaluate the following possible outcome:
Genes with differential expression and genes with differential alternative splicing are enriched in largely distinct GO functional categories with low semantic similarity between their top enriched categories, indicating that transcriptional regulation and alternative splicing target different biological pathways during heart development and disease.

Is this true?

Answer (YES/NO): YES